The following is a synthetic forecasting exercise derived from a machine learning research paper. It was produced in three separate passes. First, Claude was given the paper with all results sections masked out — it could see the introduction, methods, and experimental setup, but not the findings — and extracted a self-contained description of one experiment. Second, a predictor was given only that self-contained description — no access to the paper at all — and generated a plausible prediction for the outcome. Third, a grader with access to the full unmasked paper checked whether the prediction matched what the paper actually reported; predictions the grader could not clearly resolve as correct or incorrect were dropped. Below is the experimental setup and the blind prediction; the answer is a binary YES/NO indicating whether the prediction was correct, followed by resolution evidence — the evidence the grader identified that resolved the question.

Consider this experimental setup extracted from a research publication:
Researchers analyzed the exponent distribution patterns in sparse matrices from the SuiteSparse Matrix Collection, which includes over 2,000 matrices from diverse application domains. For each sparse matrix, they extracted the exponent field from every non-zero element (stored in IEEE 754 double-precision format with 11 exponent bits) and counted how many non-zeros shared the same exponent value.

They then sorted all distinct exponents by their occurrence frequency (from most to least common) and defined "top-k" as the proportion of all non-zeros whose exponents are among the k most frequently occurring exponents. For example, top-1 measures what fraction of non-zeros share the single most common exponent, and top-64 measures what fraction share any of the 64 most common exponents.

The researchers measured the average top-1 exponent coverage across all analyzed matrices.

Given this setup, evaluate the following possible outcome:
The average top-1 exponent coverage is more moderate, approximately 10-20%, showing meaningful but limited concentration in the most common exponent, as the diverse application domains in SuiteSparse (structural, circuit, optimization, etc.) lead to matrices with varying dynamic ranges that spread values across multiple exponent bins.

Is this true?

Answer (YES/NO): NO